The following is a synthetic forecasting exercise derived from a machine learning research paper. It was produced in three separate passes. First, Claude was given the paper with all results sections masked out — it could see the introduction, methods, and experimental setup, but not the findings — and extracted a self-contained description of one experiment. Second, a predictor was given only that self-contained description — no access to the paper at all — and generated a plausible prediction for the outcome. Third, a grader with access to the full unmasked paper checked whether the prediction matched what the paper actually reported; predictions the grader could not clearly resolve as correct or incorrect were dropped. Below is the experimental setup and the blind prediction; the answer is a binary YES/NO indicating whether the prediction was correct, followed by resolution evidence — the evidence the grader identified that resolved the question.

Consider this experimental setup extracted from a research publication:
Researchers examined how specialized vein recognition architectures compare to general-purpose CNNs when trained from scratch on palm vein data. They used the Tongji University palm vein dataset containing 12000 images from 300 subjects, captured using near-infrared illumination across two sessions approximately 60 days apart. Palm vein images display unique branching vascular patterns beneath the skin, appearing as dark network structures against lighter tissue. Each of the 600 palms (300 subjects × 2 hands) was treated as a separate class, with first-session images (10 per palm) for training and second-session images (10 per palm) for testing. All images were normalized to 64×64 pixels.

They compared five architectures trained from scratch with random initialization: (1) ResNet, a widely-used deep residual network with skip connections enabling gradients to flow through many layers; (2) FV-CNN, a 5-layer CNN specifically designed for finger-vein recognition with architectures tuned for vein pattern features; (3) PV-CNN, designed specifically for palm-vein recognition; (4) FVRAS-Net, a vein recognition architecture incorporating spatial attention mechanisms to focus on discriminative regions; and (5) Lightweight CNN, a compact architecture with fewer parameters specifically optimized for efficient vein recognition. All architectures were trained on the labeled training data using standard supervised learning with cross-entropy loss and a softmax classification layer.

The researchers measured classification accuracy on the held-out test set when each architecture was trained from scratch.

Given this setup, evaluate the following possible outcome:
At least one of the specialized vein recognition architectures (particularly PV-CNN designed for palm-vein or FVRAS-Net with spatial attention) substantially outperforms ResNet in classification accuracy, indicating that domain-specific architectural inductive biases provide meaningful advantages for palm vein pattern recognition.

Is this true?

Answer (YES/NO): NO